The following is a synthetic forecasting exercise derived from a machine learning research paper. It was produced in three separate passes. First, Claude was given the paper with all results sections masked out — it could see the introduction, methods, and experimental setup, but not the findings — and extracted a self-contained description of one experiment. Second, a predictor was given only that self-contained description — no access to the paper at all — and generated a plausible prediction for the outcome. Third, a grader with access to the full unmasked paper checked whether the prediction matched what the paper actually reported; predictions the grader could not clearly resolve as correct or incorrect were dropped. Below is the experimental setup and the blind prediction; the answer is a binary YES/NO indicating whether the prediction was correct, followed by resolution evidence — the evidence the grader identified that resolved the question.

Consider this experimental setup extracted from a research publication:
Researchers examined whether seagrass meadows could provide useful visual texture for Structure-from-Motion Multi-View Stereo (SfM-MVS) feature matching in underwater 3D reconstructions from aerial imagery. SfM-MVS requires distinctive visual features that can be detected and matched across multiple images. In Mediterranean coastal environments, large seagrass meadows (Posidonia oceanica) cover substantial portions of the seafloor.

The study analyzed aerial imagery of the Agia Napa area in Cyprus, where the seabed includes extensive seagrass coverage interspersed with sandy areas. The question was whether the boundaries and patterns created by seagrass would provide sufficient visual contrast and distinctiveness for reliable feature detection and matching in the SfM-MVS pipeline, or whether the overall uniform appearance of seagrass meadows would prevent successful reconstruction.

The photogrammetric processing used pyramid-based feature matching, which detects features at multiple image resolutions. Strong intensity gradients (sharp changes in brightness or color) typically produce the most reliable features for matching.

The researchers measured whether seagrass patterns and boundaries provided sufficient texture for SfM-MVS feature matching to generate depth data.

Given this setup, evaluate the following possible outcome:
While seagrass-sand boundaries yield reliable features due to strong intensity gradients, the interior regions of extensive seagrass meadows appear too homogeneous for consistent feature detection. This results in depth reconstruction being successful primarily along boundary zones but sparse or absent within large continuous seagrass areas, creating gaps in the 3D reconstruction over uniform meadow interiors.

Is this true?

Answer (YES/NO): YES